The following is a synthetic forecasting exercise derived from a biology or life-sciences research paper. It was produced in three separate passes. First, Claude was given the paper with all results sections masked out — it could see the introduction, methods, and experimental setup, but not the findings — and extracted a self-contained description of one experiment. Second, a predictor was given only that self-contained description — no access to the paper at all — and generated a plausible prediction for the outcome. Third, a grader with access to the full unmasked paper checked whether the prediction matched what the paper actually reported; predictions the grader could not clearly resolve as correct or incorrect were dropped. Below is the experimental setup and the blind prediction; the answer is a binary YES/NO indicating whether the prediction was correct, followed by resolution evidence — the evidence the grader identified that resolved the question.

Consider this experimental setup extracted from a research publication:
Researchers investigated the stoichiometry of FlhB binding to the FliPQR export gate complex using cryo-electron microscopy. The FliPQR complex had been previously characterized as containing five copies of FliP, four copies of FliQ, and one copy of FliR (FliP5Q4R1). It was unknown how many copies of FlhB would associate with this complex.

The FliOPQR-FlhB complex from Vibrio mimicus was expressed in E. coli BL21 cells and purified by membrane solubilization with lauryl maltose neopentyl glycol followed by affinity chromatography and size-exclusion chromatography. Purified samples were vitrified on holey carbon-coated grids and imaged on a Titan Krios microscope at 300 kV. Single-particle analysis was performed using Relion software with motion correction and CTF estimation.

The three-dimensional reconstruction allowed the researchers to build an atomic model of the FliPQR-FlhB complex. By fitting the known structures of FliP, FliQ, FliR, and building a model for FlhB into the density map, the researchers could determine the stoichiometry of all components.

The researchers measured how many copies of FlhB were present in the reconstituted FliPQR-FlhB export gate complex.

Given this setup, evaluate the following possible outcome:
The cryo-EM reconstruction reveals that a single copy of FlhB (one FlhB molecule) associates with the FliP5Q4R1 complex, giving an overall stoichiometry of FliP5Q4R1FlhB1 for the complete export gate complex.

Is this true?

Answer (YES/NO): YES